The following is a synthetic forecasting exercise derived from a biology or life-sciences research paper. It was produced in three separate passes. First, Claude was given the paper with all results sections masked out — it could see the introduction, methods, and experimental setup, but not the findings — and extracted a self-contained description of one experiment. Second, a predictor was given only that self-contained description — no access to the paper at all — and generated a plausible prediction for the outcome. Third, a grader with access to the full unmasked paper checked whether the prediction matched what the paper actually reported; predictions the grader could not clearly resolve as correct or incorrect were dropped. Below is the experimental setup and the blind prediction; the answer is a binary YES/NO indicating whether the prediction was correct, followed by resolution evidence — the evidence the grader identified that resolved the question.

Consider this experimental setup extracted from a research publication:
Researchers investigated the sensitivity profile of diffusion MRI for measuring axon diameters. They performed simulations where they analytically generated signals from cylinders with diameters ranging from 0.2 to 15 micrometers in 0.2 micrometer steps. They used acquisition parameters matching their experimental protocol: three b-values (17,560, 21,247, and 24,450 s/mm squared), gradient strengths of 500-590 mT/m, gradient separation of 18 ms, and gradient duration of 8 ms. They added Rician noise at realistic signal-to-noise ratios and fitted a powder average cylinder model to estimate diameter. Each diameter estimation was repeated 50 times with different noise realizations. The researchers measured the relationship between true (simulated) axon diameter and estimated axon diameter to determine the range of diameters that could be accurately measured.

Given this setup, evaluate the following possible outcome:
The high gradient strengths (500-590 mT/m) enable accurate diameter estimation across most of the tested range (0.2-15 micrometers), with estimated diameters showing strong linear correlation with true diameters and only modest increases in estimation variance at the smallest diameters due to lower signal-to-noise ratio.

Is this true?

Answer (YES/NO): NO